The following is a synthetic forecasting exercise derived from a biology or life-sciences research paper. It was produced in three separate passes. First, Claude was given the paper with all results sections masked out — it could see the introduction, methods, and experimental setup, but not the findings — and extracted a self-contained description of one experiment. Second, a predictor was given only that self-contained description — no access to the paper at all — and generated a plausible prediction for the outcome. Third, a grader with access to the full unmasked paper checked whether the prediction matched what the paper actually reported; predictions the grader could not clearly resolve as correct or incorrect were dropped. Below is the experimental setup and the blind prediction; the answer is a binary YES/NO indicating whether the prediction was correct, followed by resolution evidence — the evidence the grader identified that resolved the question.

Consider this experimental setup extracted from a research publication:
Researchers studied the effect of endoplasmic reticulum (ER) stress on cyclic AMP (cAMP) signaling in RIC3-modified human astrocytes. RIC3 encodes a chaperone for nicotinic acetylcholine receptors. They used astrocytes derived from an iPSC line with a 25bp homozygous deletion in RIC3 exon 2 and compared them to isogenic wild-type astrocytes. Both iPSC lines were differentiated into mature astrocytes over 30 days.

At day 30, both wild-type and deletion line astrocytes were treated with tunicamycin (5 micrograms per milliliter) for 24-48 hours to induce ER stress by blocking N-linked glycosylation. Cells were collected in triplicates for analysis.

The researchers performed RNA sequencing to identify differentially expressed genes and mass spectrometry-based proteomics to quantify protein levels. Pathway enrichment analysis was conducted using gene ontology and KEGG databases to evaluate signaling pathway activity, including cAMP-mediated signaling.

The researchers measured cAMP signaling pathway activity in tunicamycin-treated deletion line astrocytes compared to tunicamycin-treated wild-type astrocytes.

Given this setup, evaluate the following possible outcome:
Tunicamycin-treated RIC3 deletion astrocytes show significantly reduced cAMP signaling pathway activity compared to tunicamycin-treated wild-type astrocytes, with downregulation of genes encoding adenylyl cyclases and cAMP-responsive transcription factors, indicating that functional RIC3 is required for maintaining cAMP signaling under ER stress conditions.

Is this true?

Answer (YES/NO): NO